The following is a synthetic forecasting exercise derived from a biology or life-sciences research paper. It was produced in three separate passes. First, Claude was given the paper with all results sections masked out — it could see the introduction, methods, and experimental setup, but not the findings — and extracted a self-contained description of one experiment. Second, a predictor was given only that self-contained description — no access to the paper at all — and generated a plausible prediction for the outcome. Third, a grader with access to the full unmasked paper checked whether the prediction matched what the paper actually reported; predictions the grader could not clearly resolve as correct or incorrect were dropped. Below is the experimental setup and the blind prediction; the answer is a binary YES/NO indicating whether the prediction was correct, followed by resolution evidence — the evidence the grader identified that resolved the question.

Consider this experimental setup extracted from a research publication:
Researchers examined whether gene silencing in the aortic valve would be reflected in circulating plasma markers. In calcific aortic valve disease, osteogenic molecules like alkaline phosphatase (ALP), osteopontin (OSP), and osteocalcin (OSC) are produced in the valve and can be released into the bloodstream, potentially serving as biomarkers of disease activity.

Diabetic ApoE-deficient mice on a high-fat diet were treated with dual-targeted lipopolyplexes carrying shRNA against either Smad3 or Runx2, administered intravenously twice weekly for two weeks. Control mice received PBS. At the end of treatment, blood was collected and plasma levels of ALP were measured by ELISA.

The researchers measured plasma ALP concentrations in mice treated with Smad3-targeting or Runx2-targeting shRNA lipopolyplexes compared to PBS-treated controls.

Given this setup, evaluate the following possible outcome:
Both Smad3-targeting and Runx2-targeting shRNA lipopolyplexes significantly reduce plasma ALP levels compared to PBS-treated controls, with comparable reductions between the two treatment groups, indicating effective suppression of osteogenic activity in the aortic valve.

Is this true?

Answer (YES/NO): NO